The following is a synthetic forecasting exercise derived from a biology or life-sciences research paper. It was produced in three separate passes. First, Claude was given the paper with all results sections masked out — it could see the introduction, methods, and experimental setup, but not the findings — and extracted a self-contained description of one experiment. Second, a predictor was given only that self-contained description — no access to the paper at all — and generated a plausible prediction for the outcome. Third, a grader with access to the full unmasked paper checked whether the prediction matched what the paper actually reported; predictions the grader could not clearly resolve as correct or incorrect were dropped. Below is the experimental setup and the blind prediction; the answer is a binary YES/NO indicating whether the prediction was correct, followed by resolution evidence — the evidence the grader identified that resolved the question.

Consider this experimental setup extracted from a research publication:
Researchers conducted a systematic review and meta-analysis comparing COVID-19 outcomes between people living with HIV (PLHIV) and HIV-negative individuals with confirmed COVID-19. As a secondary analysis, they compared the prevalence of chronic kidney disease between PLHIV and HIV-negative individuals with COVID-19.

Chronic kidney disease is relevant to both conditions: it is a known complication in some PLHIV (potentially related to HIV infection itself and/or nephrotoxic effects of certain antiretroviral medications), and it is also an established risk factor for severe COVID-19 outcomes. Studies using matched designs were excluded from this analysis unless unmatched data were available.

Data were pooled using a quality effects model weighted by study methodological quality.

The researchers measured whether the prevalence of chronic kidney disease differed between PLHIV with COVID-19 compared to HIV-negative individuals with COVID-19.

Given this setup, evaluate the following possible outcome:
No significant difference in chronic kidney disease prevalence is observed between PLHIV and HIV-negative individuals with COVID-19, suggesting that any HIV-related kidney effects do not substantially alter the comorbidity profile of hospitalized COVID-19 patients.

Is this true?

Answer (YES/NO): YES